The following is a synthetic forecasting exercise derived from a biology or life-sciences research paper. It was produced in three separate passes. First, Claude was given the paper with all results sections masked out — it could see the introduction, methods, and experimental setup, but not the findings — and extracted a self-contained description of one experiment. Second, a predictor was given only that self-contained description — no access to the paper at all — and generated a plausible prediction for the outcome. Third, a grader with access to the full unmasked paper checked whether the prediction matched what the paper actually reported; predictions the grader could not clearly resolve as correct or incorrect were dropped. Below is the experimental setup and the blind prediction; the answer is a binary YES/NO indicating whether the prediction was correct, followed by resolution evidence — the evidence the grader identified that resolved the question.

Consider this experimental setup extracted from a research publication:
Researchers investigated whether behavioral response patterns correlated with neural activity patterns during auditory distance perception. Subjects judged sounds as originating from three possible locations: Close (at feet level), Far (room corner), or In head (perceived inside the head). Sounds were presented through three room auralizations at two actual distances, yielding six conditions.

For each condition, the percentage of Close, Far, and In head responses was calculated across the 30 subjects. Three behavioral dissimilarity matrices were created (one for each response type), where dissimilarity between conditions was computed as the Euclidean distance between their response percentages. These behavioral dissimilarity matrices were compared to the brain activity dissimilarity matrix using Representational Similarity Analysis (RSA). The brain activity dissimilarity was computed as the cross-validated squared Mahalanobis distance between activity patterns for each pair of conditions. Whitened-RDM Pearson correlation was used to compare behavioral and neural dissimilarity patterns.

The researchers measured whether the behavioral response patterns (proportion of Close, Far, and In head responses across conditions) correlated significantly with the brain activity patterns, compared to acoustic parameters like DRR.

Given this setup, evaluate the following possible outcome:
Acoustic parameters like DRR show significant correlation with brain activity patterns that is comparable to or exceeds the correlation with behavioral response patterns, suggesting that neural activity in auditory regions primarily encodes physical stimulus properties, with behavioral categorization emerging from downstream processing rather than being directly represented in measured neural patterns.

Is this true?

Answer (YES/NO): YES